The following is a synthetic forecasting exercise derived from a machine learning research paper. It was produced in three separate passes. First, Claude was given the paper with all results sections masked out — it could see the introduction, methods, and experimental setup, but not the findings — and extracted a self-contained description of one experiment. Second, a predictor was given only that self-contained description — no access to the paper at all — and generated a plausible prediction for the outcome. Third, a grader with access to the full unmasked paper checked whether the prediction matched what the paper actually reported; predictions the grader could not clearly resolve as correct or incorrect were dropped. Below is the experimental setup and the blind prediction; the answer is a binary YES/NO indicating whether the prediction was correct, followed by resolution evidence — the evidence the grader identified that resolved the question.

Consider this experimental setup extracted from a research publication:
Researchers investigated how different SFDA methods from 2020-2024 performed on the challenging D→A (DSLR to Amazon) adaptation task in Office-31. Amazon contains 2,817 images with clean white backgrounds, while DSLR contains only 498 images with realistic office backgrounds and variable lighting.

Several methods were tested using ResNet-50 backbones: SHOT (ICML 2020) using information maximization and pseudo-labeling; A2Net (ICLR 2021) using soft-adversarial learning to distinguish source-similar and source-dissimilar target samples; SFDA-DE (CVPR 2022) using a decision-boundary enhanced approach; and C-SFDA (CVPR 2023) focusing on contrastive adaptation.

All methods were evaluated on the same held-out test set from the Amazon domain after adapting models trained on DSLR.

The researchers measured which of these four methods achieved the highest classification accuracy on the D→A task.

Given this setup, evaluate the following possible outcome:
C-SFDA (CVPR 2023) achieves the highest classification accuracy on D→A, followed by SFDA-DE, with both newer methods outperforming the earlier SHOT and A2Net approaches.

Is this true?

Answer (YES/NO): NO